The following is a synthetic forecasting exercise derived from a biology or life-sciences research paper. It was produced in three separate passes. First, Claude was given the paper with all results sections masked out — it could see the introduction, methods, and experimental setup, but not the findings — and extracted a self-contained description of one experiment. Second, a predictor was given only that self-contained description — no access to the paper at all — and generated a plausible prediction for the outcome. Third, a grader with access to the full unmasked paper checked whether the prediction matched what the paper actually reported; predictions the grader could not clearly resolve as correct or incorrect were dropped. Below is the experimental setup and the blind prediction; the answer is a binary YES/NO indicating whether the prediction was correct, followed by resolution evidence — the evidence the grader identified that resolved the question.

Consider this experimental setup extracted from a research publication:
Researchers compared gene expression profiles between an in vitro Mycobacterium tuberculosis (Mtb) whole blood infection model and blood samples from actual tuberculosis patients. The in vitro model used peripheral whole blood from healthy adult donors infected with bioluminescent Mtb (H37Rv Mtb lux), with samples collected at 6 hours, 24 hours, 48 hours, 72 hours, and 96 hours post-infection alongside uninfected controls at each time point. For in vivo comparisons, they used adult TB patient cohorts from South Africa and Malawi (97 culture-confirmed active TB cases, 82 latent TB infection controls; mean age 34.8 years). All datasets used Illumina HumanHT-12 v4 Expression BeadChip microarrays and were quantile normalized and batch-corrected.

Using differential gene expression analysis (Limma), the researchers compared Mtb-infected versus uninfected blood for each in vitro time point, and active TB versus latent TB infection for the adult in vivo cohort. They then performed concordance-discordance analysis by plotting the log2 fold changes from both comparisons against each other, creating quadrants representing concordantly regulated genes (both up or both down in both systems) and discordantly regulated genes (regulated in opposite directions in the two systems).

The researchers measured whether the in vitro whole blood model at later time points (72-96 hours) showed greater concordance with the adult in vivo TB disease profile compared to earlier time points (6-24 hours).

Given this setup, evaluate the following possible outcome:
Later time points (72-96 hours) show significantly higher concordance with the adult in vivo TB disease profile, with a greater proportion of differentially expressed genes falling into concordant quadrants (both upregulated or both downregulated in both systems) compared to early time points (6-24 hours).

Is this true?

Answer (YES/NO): NO